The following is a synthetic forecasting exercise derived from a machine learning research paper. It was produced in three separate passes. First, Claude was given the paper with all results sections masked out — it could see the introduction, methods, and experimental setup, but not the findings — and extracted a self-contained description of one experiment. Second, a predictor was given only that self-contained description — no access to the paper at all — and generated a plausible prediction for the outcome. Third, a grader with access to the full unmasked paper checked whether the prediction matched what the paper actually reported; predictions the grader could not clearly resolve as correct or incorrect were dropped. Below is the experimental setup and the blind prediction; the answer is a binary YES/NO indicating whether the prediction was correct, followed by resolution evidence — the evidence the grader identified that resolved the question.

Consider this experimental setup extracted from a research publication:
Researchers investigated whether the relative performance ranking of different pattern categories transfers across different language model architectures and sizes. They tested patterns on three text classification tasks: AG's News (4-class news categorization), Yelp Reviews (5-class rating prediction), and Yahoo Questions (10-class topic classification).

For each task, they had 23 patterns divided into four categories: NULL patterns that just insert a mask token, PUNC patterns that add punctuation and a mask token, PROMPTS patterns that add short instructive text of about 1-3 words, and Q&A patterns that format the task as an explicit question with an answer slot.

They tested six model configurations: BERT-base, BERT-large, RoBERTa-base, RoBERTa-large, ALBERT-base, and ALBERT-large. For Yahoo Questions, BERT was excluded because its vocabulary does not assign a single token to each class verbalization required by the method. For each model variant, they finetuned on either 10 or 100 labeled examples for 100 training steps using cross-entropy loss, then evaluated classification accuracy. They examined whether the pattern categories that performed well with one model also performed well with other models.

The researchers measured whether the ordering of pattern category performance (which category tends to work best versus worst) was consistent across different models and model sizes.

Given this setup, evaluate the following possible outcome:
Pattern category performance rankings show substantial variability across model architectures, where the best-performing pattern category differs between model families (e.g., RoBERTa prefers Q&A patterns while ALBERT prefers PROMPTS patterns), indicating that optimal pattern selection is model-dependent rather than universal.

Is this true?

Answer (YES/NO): NO